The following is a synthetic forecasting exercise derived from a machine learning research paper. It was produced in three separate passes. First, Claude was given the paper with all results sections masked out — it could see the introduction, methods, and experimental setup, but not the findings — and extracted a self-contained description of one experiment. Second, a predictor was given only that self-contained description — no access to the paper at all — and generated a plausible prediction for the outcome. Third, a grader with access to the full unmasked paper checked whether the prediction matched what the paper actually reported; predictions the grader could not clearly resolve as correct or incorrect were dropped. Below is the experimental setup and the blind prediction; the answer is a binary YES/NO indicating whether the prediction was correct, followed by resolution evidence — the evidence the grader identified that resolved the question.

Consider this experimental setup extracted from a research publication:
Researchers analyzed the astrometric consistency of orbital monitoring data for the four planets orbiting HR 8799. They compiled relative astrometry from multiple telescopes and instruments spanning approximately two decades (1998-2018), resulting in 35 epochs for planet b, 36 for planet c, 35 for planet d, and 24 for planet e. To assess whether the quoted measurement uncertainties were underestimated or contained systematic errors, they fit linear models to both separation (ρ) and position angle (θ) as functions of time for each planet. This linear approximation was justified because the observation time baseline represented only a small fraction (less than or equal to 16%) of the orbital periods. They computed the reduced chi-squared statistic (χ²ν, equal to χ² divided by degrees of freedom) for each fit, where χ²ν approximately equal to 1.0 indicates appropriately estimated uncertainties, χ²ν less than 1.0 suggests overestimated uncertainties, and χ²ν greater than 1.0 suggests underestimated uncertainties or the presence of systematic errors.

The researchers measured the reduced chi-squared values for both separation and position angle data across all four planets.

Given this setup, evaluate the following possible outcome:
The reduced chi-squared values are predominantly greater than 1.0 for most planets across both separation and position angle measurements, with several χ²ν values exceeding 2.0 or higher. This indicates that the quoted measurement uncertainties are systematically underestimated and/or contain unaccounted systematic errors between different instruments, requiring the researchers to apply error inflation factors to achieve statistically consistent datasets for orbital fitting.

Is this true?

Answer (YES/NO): NO